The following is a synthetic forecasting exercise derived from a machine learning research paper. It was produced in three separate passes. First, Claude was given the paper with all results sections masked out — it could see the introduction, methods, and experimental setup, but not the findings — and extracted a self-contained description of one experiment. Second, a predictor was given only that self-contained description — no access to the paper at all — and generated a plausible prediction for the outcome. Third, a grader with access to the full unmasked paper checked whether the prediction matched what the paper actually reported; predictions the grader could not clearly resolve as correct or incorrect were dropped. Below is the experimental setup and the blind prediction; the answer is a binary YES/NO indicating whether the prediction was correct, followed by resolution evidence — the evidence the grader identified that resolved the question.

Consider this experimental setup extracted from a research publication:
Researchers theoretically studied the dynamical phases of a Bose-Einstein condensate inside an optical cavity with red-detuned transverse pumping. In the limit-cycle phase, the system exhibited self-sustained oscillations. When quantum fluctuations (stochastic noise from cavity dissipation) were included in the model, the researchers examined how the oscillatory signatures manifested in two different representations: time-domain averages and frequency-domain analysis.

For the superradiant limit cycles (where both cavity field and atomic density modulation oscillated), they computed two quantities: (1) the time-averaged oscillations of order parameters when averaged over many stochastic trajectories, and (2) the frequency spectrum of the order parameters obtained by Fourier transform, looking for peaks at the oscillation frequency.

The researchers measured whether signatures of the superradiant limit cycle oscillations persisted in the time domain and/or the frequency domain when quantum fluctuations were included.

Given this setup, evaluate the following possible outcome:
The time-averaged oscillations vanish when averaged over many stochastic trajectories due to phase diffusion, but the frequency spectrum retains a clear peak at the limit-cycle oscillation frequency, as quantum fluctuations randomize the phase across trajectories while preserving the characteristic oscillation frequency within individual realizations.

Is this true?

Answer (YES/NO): YES